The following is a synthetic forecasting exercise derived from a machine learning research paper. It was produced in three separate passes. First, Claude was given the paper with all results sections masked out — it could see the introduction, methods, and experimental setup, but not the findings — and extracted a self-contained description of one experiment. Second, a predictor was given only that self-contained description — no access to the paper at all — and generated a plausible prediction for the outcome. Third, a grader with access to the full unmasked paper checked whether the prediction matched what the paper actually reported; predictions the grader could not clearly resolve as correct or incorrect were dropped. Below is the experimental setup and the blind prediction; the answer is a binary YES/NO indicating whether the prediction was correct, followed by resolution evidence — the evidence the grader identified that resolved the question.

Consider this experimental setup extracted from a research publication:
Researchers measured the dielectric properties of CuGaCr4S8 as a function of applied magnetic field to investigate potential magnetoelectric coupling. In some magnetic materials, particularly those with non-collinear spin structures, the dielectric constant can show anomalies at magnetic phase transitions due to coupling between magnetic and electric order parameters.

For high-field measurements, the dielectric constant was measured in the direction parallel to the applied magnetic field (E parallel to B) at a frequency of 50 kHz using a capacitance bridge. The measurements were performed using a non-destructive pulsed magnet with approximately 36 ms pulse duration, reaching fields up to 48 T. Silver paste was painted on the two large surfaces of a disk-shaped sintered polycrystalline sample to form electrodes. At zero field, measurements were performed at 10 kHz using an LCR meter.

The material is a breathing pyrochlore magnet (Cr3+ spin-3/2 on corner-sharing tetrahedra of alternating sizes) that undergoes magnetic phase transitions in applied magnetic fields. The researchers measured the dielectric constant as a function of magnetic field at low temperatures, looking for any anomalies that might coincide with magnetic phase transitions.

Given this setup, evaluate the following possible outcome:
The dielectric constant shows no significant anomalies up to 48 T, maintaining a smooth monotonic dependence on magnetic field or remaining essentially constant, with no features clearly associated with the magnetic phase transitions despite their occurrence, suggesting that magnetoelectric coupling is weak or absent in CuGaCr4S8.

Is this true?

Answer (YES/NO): NO